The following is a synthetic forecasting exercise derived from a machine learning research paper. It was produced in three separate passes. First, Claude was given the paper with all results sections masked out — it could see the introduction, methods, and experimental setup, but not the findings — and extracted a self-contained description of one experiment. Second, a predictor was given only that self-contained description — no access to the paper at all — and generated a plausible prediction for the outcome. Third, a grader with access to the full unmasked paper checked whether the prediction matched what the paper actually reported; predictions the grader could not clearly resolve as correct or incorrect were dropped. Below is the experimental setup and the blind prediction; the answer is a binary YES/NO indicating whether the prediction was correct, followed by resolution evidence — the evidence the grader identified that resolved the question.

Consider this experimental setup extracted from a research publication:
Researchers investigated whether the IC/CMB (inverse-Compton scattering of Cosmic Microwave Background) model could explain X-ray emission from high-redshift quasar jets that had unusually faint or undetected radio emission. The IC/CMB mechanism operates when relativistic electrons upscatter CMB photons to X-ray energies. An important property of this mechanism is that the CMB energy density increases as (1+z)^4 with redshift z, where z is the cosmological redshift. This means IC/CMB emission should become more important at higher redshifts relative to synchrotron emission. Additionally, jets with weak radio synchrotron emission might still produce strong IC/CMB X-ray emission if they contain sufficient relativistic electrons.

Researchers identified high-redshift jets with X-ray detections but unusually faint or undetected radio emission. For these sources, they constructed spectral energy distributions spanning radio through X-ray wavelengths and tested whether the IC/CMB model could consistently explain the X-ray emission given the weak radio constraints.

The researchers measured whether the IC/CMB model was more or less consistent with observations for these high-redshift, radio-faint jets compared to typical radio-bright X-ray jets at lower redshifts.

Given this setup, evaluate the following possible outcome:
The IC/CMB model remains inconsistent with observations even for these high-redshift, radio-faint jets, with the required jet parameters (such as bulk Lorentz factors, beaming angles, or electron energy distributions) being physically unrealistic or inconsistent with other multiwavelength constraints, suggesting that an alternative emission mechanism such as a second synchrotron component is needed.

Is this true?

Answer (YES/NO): NO